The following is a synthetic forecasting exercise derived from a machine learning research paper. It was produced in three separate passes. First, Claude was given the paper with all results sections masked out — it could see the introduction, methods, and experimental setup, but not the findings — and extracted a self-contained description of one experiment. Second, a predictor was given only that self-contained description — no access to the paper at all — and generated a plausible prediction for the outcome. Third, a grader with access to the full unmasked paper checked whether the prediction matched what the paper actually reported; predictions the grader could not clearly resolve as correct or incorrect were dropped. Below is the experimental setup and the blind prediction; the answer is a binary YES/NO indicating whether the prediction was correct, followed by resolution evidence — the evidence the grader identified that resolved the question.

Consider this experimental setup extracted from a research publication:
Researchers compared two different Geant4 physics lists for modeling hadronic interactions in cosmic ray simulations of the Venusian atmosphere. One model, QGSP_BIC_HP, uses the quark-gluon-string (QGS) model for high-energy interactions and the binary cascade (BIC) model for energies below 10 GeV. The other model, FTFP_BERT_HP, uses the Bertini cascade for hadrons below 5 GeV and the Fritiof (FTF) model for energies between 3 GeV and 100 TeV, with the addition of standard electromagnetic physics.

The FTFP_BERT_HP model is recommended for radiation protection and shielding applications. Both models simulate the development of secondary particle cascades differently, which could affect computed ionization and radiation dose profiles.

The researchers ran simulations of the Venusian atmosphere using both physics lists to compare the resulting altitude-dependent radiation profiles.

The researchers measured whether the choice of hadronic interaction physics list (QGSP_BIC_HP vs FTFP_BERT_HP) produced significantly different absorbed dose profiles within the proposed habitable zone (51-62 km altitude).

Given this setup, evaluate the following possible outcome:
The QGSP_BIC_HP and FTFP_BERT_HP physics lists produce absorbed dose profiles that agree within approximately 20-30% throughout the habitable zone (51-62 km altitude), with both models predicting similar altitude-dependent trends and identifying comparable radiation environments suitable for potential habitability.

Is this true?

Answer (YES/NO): YES